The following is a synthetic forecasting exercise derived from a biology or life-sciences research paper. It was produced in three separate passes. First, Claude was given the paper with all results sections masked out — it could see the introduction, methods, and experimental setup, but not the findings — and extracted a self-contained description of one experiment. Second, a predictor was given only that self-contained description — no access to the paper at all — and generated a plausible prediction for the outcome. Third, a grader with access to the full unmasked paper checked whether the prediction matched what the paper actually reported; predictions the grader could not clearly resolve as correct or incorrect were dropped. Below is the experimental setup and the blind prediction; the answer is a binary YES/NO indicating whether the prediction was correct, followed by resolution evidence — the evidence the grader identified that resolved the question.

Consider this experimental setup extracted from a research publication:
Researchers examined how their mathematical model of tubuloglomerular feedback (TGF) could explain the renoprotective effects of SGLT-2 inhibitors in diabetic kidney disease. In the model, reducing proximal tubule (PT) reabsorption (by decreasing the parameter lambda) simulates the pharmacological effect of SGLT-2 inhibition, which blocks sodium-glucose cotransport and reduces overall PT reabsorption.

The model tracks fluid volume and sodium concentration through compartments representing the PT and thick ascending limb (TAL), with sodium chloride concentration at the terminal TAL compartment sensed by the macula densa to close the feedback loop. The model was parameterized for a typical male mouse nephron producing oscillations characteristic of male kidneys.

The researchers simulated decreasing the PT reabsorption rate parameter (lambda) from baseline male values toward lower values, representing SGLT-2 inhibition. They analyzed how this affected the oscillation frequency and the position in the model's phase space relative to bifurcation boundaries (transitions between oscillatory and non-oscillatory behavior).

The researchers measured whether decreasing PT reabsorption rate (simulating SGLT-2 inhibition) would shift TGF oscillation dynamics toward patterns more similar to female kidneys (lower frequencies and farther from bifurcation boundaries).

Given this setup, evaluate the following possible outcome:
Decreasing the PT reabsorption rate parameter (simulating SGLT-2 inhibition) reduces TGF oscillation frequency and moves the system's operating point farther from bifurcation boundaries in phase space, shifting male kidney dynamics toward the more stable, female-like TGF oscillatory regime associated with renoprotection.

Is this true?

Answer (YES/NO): NO